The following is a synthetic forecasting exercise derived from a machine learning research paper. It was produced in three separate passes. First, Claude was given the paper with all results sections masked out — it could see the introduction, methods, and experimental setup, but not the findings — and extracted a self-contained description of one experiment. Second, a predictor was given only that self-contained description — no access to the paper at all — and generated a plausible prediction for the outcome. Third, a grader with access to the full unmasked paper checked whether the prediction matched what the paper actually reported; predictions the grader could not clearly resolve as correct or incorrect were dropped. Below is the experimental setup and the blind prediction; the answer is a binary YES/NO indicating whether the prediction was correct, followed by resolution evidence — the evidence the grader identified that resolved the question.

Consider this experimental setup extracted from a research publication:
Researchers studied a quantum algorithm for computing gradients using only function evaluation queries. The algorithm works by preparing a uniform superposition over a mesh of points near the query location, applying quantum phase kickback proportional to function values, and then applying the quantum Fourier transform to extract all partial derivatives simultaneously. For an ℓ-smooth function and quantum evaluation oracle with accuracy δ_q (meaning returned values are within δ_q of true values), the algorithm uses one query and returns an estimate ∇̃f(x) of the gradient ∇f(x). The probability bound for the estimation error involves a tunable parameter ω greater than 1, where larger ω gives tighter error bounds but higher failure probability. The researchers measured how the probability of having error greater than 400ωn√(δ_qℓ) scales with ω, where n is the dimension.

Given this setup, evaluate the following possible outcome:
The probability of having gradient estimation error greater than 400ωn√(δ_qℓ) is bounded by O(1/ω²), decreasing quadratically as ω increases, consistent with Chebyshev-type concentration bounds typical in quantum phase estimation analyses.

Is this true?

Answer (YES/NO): NO